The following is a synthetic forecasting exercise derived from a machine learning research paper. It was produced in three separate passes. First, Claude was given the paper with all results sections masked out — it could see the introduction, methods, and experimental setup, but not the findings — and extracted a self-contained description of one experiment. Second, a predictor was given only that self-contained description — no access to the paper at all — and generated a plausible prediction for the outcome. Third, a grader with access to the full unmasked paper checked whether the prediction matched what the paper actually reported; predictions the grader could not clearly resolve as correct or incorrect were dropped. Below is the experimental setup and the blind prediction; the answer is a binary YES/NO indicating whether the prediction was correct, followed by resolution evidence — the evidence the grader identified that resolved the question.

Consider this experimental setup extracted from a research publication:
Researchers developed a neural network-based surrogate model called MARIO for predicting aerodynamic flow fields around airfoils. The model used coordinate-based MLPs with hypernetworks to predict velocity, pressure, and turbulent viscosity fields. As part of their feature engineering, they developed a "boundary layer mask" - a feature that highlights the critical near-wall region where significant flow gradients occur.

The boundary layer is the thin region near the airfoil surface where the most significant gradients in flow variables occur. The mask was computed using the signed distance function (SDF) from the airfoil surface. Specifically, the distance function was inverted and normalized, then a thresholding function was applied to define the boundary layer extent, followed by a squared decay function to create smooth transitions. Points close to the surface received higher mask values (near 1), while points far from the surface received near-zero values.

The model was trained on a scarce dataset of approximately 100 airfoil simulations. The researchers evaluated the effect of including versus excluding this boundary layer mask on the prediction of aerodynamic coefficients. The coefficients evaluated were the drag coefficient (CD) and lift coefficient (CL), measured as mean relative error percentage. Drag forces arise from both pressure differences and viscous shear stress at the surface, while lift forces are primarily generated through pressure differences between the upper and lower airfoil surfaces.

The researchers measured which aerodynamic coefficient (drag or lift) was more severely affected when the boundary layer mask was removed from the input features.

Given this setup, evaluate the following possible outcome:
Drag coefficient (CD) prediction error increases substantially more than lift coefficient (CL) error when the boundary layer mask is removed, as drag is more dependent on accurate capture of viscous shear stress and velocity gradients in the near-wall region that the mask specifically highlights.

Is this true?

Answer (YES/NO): YES